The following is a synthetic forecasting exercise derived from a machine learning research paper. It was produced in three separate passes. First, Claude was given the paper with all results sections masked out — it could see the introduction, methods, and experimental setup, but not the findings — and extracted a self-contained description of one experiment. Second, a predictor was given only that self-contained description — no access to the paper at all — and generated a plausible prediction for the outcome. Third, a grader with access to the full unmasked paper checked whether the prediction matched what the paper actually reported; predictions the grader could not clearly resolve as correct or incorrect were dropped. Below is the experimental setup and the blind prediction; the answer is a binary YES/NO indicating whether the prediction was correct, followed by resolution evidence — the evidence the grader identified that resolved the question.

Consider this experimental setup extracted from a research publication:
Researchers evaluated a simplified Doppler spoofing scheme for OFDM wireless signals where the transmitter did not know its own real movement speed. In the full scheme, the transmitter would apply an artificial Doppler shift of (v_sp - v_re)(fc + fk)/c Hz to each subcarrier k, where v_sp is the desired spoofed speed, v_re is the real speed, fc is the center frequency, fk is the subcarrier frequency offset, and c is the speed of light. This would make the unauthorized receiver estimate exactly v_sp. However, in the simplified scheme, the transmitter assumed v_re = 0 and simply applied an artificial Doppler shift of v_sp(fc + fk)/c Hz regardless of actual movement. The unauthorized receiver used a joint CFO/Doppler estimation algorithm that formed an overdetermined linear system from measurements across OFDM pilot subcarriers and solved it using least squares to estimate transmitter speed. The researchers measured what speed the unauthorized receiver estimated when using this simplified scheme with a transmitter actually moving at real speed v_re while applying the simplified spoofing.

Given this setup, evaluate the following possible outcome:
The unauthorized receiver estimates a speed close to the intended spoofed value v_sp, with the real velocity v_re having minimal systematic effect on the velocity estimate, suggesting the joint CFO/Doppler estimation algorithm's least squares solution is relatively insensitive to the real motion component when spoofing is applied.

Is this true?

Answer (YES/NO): NO